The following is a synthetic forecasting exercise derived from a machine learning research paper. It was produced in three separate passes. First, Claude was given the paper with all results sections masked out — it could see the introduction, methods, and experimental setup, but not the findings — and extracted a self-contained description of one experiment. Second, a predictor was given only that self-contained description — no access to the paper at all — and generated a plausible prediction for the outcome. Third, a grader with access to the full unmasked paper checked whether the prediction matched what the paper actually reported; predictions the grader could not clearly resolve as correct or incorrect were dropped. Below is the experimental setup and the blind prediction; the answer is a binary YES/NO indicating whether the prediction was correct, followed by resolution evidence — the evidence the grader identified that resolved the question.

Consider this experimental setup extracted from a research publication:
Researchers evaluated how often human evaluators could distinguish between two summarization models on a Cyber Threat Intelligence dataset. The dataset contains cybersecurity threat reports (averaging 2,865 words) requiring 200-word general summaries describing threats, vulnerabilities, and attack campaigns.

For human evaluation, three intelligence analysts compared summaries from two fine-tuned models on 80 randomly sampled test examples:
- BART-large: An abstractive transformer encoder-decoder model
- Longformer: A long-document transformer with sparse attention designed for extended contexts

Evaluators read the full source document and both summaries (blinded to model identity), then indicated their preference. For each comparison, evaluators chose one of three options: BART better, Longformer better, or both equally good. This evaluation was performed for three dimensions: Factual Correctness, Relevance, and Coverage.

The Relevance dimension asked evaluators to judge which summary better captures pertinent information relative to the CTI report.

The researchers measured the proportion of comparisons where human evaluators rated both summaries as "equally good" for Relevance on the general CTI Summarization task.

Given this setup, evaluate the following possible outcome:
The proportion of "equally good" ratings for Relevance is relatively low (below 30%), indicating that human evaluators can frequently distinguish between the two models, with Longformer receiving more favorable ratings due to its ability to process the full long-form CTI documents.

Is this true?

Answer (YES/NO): NO